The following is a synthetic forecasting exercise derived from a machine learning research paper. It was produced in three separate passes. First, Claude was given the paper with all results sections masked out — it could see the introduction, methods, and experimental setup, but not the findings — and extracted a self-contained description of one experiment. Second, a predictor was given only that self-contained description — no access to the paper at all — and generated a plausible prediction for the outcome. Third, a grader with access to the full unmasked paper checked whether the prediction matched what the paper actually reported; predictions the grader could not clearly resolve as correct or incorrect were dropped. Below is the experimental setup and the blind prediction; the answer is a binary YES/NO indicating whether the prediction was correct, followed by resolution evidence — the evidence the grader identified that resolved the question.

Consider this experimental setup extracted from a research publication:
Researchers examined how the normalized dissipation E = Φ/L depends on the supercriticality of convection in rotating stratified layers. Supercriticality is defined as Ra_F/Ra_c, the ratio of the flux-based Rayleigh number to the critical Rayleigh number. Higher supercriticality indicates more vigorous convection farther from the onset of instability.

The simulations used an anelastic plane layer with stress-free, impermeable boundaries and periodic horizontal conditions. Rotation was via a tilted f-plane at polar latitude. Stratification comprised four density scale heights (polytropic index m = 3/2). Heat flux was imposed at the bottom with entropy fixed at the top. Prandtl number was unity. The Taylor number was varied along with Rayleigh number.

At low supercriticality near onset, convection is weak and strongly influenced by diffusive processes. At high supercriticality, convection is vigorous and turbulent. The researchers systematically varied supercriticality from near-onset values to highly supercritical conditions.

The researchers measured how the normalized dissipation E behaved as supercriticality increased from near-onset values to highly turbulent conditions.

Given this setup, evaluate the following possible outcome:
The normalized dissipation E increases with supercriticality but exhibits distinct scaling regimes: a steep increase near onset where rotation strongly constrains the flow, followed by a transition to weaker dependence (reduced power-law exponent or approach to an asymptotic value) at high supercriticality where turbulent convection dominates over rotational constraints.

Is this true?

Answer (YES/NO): NO